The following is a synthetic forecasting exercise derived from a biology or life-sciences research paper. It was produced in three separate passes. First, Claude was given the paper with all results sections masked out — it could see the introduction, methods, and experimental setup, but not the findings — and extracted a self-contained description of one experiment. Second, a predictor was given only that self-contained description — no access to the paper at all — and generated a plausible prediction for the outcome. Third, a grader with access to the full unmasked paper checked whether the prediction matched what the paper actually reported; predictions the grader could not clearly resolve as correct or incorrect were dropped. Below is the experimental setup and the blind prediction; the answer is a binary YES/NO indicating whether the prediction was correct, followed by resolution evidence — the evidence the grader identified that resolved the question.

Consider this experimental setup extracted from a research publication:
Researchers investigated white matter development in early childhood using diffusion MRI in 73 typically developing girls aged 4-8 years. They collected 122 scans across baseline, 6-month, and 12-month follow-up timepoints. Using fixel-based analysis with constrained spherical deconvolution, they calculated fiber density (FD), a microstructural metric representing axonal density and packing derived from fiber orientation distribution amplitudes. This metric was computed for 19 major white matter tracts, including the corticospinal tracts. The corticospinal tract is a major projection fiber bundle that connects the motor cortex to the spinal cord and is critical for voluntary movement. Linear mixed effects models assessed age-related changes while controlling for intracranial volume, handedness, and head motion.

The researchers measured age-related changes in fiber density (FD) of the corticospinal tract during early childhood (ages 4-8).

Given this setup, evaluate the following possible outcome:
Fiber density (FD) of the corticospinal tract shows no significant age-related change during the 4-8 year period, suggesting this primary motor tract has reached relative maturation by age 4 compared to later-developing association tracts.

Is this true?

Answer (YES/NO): NO